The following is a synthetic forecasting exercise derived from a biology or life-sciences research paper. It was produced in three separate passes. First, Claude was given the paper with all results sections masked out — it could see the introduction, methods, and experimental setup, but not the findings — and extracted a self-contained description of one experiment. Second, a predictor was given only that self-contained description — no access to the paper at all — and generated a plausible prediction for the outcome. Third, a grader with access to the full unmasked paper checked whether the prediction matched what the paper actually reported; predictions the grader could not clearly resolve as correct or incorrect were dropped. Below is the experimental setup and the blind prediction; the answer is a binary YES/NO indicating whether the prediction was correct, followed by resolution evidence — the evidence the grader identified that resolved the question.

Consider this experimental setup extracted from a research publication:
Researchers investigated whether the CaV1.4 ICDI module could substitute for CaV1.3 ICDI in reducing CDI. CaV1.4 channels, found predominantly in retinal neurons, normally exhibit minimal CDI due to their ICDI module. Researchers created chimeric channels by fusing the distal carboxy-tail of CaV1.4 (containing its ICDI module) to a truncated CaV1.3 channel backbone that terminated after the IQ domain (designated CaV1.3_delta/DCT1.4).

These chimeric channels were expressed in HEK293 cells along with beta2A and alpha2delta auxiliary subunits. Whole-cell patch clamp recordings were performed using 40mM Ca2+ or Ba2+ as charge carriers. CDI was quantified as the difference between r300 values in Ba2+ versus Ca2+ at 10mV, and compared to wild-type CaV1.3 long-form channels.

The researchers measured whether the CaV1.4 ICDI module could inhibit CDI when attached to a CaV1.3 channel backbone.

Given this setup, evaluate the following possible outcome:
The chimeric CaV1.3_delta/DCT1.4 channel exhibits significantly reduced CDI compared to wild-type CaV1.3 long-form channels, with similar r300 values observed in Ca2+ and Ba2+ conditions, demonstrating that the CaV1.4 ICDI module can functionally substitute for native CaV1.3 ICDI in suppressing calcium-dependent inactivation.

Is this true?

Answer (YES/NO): YES